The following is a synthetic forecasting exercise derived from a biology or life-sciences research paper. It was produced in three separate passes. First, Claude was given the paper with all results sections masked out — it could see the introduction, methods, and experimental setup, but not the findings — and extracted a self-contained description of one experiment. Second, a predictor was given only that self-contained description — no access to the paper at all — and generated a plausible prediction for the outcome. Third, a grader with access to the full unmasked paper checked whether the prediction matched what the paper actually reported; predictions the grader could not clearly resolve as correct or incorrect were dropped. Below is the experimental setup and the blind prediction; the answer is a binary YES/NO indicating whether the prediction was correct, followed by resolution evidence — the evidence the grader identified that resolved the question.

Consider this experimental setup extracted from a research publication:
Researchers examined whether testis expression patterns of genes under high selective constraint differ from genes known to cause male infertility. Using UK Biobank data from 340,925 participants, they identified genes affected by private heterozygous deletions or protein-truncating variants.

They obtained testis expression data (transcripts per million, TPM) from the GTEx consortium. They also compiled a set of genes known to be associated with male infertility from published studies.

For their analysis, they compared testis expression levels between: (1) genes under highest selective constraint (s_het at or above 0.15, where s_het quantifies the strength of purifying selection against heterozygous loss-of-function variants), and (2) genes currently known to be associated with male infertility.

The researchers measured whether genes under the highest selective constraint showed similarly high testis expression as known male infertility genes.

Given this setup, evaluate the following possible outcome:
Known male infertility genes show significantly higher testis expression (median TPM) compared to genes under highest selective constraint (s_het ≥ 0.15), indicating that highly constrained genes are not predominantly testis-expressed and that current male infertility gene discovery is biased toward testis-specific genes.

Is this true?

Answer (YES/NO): YES